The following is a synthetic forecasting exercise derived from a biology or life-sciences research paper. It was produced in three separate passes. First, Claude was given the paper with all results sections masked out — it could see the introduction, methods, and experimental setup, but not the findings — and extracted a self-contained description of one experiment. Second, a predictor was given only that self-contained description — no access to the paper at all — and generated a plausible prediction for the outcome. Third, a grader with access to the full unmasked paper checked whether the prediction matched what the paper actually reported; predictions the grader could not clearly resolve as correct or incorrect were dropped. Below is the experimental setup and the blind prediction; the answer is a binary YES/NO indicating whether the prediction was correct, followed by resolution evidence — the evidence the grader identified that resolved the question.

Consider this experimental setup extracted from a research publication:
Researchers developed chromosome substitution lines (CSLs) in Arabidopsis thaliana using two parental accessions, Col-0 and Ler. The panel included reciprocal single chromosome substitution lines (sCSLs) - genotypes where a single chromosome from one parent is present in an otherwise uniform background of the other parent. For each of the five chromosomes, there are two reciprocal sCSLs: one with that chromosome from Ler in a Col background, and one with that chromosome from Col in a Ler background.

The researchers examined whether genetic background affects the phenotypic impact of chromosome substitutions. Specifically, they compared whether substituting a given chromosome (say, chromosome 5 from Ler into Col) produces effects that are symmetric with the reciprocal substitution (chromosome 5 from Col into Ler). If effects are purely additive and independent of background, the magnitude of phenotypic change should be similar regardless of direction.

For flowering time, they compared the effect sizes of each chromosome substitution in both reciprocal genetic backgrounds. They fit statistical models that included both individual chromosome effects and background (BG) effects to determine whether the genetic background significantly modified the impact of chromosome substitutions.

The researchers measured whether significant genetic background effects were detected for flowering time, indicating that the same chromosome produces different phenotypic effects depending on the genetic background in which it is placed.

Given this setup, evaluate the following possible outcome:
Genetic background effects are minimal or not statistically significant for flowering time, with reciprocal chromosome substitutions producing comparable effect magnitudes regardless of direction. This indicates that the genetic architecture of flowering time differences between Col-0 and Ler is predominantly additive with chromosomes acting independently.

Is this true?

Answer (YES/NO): NO